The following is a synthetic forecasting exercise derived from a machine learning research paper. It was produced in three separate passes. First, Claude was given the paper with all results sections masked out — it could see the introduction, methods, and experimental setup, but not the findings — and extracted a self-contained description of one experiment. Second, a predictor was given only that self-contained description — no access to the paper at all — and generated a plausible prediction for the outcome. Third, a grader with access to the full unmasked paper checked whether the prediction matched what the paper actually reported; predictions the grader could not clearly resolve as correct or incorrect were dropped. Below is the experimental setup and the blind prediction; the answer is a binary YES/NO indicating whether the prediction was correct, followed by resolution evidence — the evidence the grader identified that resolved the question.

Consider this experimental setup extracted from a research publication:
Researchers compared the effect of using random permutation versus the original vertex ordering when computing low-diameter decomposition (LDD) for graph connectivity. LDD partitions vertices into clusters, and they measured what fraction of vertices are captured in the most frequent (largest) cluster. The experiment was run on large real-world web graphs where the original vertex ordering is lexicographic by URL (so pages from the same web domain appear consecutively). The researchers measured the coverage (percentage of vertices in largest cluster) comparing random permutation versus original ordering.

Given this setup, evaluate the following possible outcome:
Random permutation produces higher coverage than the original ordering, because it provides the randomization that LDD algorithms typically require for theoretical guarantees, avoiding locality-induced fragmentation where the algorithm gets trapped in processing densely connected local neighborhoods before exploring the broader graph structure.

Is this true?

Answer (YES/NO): NO